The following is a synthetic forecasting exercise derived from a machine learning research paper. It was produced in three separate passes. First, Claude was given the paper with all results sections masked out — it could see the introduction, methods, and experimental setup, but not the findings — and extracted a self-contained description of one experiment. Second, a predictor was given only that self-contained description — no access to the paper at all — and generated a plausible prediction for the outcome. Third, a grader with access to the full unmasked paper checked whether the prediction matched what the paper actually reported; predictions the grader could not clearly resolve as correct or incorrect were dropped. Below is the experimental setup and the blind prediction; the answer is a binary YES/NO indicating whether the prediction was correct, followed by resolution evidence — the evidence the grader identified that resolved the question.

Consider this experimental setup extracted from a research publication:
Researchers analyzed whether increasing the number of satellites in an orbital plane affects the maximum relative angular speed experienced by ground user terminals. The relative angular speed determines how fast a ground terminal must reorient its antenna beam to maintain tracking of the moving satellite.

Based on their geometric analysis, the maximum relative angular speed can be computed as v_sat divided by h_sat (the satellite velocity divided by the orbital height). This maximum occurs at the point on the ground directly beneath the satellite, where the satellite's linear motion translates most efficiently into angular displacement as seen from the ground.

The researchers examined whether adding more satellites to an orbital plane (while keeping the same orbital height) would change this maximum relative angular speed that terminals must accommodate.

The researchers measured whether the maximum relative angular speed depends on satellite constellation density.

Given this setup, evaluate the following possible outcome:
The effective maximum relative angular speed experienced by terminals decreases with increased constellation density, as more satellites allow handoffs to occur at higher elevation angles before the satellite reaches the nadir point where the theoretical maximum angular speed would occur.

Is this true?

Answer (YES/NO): NO